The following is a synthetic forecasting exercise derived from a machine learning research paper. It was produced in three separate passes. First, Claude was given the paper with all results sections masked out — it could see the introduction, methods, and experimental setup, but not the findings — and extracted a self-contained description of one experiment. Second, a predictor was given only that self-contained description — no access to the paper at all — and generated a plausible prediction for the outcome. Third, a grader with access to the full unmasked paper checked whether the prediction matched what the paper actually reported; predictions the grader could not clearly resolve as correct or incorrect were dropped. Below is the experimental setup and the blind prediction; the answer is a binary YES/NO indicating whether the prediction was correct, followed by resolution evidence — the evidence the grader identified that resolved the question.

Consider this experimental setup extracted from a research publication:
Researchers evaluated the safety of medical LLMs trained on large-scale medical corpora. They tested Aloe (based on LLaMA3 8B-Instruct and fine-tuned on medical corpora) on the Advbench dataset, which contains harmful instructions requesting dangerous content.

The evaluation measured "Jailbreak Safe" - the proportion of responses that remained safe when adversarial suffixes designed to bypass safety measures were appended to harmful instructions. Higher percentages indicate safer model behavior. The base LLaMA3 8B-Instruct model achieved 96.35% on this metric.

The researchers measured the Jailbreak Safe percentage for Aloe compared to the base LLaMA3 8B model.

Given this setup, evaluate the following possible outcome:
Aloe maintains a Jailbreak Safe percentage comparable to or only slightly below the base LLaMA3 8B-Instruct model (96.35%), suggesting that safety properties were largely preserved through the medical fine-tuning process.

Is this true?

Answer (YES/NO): NO